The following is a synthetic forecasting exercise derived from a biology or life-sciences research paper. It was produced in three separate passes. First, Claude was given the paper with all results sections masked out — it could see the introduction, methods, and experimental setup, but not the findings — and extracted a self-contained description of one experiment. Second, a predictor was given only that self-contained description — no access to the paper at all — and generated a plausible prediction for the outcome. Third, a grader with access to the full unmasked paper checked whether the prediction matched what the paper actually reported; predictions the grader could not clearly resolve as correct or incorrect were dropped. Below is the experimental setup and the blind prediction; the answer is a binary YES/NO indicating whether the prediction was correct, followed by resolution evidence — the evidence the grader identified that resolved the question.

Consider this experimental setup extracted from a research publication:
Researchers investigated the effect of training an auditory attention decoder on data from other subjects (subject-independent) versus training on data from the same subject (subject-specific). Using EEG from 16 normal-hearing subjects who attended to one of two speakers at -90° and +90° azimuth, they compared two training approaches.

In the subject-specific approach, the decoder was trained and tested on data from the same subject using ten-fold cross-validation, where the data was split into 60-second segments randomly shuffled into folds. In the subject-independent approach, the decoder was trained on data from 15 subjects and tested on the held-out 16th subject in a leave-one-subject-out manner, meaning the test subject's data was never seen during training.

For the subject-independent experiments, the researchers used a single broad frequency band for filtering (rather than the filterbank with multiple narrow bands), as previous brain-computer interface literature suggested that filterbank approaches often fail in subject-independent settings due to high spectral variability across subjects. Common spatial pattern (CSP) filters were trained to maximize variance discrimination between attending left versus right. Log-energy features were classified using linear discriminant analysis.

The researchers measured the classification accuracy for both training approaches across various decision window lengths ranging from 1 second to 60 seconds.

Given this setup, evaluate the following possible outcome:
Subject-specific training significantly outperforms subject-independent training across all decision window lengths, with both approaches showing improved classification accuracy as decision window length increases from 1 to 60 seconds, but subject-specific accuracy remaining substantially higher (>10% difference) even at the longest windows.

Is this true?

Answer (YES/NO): NO